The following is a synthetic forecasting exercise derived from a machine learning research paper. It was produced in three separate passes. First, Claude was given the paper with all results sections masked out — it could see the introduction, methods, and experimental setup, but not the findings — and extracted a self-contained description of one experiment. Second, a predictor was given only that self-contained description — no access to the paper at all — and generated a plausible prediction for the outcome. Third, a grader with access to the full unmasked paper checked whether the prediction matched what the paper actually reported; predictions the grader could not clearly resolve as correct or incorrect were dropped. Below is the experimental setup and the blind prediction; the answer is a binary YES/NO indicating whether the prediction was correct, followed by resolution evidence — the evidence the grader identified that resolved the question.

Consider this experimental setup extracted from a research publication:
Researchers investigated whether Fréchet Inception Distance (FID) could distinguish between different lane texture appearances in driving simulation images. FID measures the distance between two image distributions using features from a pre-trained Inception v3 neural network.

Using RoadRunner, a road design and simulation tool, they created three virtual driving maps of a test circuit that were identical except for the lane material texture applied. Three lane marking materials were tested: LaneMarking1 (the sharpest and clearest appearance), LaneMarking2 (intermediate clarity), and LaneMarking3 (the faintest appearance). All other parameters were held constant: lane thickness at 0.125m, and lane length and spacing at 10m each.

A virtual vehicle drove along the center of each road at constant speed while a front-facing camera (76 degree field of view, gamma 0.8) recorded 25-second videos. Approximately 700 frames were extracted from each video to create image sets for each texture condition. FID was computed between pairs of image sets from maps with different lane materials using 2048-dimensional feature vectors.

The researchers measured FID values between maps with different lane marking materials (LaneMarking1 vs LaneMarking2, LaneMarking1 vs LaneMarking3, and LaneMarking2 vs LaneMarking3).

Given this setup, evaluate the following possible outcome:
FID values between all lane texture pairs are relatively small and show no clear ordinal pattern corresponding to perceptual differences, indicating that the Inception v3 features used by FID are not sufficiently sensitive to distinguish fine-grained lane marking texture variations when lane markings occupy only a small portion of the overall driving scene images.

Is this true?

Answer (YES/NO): NO